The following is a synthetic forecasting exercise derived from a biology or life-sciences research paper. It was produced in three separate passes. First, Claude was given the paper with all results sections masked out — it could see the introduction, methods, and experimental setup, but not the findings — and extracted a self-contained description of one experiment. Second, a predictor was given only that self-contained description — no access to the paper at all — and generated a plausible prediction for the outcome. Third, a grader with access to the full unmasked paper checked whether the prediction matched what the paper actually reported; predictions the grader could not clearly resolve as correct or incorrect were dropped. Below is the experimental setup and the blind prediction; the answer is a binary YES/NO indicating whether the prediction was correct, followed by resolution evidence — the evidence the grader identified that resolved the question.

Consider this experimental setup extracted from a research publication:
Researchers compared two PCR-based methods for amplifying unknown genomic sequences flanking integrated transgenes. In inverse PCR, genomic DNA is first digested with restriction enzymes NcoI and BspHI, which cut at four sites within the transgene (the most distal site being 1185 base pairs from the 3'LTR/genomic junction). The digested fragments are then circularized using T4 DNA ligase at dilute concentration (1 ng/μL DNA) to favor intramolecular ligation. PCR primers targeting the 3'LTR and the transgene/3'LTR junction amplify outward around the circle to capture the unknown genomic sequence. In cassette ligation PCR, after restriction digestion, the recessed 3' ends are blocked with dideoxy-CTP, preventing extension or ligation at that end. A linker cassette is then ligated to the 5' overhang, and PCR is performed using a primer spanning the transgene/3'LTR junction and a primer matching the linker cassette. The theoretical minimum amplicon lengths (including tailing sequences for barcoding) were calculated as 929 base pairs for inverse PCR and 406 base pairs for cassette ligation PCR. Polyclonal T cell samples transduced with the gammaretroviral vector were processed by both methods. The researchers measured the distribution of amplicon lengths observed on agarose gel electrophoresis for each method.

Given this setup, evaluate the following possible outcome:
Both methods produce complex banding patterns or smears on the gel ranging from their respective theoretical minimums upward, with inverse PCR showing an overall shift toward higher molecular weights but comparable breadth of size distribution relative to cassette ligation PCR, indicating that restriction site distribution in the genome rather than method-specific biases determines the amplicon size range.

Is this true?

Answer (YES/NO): NO